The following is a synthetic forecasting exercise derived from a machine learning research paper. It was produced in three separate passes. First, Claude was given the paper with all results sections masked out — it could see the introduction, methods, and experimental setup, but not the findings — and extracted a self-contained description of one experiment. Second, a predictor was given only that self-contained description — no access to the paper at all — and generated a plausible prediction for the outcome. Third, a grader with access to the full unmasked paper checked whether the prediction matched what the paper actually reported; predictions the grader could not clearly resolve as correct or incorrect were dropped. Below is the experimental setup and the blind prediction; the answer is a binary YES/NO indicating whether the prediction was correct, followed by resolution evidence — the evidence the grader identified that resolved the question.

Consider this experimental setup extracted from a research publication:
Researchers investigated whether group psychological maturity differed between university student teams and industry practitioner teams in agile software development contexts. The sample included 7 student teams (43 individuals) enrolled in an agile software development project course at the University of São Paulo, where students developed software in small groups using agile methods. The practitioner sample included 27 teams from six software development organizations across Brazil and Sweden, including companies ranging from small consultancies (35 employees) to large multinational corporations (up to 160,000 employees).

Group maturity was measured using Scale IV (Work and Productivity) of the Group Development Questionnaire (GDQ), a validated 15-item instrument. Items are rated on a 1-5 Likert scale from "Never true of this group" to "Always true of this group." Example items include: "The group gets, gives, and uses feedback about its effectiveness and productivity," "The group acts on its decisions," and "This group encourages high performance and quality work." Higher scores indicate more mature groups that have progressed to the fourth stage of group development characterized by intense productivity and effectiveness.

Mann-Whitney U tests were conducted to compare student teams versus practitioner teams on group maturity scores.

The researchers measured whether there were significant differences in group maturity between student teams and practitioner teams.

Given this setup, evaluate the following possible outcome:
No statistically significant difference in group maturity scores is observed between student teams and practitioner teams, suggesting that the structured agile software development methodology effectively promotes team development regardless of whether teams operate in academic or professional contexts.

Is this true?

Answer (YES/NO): YES